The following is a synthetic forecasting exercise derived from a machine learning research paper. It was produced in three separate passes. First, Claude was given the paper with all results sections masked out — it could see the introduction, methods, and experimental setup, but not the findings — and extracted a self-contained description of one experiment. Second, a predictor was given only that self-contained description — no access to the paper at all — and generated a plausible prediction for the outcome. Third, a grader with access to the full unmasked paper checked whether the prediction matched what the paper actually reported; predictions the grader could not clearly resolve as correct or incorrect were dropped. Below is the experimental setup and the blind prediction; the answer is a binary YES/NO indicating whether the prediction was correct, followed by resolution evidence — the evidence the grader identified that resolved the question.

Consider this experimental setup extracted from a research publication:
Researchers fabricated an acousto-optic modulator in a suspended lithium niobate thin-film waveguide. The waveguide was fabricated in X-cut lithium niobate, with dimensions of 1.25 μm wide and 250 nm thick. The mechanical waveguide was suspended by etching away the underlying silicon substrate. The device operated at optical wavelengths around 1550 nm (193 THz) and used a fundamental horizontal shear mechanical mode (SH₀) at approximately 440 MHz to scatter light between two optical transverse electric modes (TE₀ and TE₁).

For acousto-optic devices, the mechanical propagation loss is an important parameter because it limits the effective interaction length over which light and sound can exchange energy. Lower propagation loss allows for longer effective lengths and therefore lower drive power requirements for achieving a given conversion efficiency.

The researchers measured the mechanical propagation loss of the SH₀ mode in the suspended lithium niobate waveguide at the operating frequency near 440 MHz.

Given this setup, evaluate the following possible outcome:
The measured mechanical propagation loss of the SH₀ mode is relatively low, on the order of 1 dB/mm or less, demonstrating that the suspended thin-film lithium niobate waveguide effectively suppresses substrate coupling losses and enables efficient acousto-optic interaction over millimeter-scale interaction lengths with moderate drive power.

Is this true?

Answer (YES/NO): NO